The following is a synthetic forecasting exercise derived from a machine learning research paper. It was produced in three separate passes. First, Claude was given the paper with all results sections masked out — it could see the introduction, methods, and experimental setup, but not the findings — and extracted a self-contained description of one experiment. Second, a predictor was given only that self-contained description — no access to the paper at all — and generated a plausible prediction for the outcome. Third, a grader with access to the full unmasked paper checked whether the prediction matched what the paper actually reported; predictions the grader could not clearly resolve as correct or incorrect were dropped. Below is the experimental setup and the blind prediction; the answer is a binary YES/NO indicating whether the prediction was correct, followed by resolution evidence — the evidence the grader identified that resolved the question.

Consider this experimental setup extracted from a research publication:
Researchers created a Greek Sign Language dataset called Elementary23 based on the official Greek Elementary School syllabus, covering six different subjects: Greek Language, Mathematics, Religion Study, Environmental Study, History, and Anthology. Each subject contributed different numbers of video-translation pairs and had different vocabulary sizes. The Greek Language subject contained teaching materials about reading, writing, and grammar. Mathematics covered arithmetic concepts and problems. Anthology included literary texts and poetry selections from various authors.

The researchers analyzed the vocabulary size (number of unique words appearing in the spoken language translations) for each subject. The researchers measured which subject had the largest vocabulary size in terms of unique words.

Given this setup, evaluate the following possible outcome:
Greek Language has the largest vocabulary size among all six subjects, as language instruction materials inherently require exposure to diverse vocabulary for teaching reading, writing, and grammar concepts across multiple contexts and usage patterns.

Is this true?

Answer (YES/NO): NO